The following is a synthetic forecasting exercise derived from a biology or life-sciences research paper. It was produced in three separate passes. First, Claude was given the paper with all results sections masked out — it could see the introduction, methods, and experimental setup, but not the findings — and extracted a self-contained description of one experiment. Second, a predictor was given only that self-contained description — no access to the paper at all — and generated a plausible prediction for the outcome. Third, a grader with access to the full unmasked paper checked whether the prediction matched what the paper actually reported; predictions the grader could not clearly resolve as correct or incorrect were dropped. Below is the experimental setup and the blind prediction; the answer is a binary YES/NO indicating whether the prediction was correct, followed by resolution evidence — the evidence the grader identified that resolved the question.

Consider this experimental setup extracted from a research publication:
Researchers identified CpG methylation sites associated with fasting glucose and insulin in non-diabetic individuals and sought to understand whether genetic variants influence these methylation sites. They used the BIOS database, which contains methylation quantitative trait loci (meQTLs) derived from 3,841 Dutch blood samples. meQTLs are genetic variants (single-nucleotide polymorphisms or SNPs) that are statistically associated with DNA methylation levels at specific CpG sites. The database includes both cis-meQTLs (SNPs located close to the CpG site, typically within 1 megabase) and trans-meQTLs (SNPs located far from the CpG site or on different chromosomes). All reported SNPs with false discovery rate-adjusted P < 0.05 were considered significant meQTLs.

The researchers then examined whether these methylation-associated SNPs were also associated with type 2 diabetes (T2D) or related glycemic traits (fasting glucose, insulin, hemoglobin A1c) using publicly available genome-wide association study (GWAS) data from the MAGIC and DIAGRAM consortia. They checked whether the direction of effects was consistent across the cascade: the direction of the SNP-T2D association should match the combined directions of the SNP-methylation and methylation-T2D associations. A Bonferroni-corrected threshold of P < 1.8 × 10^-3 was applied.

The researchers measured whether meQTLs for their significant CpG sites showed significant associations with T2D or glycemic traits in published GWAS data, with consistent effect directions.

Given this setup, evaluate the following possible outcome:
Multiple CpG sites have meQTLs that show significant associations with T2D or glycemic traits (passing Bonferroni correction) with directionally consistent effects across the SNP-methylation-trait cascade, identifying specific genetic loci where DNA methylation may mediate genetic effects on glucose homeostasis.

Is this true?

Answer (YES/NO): YES